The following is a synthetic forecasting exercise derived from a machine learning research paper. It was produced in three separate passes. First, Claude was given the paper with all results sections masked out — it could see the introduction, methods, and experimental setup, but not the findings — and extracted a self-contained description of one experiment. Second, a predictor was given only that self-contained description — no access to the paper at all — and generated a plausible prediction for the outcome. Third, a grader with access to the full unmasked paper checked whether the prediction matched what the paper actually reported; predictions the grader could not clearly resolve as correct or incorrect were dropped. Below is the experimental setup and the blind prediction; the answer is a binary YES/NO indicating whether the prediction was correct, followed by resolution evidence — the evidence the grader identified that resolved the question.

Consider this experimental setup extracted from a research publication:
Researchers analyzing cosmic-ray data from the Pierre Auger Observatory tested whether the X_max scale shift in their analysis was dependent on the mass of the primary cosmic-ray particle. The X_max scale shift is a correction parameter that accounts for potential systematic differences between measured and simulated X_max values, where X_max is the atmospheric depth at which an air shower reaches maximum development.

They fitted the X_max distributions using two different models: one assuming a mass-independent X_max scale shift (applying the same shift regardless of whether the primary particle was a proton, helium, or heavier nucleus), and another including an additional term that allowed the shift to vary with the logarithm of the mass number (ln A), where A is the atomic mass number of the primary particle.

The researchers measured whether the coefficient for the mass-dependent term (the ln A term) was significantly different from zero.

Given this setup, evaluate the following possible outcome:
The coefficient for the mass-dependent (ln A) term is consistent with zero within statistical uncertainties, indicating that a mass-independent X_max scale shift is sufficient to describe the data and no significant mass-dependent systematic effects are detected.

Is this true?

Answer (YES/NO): YES